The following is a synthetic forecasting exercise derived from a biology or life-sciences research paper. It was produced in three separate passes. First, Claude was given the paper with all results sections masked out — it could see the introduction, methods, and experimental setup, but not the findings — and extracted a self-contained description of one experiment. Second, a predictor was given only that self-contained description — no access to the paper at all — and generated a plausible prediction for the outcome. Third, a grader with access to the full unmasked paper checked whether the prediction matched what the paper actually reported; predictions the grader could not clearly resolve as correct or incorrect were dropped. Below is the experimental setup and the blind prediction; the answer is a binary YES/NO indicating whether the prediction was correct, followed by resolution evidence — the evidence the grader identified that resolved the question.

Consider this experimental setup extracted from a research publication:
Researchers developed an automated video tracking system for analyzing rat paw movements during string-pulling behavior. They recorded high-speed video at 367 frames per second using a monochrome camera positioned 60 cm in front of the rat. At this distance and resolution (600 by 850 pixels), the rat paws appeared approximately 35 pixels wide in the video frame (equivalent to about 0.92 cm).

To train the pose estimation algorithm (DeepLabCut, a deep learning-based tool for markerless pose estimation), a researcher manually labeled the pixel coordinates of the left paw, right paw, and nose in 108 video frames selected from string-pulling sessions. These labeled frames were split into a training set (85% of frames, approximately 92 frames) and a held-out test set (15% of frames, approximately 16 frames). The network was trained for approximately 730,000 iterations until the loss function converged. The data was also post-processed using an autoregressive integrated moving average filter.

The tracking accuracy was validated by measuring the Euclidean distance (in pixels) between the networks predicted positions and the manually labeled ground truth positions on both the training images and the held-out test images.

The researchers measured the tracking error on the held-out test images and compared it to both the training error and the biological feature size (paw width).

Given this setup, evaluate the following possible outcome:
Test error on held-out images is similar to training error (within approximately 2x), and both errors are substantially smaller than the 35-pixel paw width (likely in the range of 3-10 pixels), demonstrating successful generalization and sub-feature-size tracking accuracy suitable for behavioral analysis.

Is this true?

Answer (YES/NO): NO